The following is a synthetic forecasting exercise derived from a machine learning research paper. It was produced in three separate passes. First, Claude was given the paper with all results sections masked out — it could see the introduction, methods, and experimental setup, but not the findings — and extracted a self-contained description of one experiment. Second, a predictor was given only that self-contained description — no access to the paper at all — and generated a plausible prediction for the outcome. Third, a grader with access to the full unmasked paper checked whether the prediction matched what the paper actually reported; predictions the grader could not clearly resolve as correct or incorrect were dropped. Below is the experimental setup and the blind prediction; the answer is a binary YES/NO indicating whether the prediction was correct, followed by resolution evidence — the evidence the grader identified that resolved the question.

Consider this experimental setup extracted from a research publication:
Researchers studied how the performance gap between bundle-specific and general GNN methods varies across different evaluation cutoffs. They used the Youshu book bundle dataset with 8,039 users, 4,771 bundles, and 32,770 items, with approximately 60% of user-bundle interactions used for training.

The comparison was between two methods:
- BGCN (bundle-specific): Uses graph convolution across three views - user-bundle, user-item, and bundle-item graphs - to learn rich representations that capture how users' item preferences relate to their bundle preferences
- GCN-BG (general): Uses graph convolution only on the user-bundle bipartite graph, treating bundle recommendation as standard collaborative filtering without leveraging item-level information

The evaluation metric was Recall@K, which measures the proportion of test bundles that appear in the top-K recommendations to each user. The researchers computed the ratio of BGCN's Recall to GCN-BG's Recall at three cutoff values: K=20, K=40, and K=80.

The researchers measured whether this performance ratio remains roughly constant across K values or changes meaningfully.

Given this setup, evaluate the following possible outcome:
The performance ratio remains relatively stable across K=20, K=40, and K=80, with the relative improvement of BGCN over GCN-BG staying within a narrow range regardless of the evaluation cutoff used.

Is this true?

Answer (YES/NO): NO